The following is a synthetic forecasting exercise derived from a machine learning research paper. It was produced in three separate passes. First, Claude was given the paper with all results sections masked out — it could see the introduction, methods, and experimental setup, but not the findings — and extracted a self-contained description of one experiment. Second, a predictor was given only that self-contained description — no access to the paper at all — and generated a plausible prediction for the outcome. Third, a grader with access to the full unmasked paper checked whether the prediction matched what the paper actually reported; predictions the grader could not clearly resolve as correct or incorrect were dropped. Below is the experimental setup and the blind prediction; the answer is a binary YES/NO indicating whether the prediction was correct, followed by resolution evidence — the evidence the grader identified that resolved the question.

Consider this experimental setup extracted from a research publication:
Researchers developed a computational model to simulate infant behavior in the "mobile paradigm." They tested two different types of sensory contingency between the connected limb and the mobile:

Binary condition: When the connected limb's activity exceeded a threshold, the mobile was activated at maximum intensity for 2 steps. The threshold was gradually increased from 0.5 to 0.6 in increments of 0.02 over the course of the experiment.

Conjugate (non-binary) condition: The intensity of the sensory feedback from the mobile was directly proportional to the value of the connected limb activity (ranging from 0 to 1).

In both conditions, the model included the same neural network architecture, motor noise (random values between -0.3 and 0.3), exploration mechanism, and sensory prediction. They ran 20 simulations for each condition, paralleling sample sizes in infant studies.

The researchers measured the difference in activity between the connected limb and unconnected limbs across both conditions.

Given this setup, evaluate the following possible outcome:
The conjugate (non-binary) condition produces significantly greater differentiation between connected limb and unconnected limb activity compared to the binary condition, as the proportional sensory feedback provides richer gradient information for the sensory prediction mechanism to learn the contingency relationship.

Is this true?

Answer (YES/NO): NO